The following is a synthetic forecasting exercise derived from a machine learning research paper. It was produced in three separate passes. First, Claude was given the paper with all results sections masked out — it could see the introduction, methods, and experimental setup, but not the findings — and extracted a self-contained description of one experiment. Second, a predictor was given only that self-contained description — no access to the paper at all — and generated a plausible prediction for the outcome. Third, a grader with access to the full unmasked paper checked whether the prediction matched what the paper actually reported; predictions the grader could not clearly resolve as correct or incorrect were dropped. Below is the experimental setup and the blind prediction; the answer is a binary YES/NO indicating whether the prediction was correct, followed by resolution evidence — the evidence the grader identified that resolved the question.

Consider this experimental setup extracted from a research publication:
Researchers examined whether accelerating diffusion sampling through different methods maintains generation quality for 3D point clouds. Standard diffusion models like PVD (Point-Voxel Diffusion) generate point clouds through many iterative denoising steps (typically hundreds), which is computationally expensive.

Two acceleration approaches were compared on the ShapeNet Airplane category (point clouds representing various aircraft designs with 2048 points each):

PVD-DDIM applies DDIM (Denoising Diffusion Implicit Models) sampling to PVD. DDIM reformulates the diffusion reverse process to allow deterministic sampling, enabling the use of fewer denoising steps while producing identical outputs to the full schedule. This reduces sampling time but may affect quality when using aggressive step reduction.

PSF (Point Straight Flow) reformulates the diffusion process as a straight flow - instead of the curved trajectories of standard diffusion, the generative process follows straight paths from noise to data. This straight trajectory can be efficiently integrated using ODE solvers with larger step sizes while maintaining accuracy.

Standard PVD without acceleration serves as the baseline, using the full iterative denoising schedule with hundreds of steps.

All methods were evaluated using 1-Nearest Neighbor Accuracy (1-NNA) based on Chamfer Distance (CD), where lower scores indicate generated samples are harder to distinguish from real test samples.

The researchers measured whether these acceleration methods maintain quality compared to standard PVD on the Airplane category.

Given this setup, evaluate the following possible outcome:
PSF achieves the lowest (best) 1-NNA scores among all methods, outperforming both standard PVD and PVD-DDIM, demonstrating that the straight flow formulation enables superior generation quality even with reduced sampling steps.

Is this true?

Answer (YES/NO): YES